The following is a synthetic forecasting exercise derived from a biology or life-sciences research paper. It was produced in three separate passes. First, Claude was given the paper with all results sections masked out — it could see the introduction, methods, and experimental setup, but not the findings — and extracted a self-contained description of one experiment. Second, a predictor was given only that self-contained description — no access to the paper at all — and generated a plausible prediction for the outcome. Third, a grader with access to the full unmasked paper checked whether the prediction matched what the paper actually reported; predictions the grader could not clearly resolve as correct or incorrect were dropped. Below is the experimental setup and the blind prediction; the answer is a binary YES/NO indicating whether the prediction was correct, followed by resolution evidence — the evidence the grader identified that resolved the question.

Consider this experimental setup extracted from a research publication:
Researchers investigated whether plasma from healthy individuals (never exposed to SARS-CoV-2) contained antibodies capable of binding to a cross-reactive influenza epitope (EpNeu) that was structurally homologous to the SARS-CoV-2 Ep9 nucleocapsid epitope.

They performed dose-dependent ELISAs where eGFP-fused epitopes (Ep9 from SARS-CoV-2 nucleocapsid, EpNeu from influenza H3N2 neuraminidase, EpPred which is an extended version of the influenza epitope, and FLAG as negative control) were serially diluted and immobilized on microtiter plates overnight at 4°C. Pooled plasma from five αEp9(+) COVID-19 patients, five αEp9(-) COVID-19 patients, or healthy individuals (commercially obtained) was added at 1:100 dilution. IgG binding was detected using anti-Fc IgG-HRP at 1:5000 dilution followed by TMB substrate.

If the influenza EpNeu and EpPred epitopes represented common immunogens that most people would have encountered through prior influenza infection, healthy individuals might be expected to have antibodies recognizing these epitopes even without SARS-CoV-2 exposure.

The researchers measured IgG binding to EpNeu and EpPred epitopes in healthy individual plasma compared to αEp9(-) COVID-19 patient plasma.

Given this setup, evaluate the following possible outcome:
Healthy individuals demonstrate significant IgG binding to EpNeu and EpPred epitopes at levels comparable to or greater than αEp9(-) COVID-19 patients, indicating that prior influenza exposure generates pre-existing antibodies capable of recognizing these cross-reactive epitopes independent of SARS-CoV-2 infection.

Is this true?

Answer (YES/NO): NO